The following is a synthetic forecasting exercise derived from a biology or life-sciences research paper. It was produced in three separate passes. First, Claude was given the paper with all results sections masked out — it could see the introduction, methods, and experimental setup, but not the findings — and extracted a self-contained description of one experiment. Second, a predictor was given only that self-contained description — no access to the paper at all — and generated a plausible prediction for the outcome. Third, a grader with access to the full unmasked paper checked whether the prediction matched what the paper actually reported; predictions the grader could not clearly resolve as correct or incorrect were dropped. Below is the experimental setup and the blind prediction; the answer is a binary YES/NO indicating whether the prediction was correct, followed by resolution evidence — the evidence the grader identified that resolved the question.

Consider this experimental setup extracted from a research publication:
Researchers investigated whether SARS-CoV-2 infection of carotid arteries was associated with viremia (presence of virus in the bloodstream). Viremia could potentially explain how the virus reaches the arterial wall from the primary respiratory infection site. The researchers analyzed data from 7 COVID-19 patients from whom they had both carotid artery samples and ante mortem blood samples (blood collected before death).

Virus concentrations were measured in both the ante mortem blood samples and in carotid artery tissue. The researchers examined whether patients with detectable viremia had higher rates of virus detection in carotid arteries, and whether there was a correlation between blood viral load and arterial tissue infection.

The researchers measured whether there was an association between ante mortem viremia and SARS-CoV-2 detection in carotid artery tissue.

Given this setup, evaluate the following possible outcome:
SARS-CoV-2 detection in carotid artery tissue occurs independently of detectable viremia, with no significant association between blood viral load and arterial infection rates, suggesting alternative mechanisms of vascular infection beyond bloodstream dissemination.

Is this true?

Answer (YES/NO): NO